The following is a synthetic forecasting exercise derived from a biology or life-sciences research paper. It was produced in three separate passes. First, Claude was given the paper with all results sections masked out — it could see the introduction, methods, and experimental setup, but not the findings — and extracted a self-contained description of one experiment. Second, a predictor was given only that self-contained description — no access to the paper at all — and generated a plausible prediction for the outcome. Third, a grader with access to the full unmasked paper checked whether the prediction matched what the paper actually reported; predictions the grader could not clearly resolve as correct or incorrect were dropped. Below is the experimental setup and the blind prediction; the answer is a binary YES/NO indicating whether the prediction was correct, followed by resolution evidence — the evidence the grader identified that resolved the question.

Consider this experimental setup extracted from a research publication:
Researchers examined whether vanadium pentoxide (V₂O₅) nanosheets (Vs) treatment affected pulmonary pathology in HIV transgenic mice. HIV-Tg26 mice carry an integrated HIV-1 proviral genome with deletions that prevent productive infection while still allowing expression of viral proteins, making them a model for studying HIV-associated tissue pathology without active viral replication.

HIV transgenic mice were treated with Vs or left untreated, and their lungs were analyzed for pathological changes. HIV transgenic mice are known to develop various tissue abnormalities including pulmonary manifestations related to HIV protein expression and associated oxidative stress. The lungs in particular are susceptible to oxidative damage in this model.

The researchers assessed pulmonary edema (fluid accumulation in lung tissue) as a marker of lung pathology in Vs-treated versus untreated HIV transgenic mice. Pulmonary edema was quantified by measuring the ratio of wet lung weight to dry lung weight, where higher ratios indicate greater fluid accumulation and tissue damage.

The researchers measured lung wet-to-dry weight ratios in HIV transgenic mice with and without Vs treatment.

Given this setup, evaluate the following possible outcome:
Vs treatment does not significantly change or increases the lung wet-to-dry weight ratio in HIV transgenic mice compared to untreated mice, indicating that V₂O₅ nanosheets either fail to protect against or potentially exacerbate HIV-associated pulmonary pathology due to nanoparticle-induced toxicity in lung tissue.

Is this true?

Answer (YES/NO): NO